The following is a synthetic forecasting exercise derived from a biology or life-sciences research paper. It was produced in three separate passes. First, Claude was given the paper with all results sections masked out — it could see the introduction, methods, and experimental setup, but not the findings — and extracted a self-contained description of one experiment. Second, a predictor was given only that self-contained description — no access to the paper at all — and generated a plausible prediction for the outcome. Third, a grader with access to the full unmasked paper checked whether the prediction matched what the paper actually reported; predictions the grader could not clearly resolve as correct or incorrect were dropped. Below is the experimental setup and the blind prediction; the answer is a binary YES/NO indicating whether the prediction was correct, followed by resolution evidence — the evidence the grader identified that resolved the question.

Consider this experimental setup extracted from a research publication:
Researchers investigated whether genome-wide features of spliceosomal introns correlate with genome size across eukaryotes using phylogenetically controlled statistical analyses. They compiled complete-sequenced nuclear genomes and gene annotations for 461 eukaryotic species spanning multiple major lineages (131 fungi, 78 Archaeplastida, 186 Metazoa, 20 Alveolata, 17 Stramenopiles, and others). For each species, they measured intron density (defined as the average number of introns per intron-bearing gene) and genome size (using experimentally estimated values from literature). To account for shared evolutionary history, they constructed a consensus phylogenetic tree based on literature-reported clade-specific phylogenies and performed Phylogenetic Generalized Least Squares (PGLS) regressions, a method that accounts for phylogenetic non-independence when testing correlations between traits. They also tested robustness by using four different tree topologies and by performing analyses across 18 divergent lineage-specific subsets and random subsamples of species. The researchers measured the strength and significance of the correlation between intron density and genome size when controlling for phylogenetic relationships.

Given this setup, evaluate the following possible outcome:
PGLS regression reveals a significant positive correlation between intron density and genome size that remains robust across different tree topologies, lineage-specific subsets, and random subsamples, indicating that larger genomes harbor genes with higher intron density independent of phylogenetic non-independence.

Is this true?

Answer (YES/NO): NO